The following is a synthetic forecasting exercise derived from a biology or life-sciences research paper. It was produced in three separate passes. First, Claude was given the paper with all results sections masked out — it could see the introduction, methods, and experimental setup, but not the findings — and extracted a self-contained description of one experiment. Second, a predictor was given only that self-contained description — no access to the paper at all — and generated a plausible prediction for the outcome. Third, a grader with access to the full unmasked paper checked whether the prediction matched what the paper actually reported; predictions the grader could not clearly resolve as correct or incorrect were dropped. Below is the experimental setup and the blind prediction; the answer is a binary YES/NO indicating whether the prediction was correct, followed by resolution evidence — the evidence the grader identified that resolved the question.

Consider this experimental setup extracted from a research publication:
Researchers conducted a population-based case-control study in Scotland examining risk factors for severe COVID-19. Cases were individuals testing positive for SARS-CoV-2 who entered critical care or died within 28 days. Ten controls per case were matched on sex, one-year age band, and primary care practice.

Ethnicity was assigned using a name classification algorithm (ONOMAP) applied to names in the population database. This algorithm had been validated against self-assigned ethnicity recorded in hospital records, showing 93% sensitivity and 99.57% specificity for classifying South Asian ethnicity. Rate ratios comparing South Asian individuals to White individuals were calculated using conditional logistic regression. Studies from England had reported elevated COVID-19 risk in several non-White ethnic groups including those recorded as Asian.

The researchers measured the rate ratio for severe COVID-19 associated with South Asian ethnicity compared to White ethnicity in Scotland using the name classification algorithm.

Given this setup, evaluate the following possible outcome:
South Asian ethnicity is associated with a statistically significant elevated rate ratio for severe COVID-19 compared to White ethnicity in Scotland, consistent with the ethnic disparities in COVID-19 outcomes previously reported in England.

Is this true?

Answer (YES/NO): NO